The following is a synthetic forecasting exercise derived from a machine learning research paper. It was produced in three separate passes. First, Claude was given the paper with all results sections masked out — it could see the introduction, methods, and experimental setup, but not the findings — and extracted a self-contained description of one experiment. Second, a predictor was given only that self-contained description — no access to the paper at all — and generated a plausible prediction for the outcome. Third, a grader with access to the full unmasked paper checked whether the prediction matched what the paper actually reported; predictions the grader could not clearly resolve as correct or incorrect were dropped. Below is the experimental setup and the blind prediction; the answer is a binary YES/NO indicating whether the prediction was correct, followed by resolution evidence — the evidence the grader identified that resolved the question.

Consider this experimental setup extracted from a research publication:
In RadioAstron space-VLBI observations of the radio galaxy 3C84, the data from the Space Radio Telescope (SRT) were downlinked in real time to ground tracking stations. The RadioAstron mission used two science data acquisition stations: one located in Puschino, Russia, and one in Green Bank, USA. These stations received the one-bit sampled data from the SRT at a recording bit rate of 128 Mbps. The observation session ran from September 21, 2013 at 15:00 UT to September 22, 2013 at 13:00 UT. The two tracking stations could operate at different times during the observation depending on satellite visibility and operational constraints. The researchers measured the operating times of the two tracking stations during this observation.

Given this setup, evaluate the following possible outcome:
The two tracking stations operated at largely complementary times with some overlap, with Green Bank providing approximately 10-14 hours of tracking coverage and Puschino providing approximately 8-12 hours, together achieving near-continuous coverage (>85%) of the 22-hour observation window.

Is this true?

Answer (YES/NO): NO